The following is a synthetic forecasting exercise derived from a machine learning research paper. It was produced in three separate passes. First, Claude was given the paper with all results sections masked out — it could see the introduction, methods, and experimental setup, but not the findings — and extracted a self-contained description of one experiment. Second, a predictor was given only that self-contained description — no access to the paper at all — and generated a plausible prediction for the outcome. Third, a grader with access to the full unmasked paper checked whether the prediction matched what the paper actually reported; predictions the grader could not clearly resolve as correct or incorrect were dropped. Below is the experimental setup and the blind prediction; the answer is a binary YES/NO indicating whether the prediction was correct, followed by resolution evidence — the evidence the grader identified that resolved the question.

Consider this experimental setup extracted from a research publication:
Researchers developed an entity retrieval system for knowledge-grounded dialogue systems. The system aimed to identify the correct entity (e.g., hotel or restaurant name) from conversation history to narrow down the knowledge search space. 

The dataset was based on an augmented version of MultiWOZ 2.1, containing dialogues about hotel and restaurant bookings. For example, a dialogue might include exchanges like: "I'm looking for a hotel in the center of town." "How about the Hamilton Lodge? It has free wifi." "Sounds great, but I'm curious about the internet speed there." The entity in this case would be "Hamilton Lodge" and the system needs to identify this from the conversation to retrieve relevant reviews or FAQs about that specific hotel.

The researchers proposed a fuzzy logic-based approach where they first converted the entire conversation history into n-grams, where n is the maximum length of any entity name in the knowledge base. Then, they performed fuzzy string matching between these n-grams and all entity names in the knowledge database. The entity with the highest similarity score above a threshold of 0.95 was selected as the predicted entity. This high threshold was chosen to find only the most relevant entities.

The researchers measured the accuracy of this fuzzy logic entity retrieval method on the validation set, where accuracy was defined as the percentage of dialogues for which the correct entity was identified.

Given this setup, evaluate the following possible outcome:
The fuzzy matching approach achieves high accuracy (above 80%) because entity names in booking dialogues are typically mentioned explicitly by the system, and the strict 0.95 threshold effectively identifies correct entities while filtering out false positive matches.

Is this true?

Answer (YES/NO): YES